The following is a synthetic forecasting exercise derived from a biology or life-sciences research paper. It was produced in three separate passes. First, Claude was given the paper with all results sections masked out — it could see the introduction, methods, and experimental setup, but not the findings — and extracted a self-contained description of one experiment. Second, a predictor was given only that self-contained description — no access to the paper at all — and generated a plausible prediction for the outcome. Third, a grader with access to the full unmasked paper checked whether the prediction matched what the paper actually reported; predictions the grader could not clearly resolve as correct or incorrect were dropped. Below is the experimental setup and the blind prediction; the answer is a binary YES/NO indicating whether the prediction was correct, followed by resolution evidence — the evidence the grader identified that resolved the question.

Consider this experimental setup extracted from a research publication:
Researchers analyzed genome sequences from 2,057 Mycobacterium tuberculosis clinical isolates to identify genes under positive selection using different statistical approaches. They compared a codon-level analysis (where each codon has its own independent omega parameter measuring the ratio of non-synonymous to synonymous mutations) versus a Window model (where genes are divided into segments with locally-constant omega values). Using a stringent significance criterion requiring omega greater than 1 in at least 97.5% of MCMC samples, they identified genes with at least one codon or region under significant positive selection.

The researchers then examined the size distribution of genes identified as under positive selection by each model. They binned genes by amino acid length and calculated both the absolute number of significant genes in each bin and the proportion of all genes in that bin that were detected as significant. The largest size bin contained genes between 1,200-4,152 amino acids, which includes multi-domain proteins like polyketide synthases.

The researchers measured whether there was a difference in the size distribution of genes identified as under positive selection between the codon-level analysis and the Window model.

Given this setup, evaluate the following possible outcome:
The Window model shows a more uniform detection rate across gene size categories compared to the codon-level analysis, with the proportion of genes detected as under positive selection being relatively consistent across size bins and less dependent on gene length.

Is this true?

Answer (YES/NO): YES